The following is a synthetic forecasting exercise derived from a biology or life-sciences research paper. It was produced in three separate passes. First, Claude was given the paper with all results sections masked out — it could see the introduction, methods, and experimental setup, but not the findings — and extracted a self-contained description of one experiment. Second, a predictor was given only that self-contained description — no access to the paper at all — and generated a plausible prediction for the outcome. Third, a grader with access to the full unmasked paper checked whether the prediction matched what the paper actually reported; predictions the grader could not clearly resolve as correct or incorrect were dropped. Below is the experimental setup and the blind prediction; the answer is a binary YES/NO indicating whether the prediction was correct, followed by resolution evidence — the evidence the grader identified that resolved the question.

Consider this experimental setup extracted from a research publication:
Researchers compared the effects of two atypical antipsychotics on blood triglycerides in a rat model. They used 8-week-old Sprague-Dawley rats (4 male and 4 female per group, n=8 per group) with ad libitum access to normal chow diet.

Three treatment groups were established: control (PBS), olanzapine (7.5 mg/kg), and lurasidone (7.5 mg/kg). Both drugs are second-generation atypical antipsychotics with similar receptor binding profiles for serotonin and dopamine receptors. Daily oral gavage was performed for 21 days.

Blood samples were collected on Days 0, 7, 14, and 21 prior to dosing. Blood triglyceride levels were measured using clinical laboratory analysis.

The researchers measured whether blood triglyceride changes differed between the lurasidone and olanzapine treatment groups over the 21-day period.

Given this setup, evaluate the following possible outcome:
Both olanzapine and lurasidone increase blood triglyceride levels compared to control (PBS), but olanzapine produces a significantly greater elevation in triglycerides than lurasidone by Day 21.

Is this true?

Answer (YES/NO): NO